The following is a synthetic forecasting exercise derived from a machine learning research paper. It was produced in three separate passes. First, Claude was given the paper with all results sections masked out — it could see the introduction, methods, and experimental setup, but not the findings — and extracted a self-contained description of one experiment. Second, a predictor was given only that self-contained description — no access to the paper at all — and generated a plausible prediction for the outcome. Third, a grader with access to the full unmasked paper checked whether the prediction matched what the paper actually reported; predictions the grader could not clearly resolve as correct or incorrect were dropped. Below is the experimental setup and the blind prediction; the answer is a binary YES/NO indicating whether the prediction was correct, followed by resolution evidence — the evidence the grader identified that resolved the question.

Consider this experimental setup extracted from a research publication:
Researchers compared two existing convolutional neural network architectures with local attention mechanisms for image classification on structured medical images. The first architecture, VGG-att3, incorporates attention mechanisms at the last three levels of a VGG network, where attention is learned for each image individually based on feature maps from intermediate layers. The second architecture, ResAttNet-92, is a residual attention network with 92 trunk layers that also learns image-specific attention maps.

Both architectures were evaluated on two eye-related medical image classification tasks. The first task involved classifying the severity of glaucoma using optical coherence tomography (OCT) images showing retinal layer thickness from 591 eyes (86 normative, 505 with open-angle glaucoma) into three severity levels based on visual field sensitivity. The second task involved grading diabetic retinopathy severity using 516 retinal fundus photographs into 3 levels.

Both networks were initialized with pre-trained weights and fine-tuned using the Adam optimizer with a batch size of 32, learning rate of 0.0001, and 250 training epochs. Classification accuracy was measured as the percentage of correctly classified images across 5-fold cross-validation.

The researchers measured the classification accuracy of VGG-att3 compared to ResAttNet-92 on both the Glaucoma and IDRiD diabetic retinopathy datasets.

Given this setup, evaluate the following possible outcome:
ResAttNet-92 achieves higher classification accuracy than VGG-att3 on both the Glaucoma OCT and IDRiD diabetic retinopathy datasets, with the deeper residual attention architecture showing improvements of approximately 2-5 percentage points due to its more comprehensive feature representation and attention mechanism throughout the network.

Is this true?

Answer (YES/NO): NO